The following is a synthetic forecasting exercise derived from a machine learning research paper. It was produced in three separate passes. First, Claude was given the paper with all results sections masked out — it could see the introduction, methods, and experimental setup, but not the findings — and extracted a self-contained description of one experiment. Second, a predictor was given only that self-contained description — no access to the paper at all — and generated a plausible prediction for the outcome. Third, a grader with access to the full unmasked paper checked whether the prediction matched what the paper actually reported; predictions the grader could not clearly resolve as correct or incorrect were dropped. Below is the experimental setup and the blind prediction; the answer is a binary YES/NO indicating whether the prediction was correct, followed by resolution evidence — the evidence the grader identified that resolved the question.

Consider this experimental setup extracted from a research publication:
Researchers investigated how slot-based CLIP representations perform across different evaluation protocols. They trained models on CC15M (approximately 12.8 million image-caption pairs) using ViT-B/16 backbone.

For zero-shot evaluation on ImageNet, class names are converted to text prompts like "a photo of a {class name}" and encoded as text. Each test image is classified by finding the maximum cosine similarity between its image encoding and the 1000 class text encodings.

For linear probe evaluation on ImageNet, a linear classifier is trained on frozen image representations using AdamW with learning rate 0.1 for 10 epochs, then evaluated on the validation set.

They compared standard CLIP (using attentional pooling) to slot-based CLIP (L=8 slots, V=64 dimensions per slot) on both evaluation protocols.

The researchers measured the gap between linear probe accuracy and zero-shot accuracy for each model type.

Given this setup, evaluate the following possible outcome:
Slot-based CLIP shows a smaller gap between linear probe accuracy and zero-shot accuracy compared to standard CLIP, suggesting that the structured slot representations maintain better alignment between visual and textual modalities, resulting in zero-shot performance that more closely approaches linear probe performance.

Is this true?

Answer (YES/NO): NO